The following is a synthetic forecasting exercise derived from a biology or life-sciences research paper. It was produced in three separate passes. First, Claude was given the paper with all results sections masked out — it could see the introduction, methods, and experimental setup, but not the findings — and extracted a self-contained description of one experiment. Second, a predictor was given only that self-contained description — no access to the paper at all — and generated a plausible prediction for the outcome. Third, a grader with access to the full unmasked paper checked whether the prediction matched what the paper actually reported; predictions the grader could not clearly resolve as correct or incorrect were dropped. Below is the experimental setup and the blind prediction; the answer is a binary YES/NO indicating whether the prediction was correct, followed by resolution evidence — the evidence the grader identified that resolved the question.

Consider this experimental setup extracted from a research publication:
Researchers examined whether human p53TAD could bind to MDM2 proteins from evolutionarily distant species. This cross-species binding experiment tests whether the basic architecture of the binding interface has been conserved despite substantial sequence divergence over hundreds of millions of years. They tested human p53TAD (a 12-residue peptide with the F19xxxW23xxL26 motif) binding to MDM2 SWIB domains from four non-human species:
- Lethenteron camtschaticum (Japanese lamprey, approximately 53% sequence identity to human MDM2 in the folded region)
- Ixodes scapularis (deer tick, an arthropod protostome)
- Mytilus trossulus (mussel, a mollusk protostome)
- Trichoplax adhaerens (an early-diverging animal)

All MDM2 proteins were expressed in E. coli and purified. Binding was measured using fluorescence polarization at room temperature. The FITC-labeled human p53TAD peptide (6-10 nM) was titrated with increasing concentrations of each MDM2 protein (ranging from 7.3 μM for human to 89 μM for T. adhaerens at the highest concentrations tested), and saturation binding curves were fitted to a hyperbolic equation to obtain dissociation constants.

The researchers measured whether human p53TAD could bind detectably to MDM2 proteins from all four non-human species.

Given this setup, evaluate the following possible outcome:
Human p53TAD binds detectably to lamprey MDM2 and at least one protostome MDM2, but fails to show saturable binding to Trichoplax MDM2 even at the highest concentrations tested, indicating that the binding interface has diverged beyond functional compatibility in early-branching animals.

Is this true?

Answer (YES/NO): YES